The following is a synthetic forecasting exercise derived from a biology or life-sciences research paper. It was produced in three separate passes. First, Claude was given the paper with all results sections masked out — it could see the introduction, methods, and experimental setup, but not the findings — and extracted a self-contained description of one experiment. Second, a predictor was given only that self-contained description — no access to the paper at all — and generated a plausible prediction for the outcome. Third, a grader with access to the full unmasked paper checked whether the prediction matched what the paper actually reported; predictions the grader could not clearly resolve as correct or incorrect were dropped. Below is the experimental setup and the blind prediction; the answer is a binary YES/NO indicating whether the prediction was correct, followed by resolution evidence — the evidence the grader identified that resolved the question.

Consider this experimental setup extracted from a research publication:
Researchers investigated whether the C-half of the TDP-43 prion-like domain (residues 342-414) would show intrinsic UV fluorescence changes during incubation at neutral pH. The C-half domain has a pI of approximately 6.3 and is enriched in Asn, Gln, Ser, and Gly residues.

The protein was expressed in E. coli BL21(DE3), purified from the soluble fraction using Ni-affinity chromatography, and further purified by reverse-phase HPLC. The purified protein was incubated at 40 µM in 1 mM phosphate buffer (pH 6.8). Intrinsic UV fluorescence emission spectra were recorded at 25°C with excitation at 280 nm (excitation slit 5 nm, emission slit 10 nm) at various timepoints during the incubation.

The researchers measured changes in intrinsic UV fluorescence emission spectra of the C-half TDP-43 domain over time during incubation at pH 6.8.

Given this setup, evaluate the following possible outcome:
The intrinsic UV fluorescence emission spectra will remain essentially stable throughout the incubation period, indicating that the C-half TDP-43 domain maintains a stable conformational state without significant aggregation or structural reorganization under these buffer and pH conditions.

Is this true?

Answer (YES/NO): NO